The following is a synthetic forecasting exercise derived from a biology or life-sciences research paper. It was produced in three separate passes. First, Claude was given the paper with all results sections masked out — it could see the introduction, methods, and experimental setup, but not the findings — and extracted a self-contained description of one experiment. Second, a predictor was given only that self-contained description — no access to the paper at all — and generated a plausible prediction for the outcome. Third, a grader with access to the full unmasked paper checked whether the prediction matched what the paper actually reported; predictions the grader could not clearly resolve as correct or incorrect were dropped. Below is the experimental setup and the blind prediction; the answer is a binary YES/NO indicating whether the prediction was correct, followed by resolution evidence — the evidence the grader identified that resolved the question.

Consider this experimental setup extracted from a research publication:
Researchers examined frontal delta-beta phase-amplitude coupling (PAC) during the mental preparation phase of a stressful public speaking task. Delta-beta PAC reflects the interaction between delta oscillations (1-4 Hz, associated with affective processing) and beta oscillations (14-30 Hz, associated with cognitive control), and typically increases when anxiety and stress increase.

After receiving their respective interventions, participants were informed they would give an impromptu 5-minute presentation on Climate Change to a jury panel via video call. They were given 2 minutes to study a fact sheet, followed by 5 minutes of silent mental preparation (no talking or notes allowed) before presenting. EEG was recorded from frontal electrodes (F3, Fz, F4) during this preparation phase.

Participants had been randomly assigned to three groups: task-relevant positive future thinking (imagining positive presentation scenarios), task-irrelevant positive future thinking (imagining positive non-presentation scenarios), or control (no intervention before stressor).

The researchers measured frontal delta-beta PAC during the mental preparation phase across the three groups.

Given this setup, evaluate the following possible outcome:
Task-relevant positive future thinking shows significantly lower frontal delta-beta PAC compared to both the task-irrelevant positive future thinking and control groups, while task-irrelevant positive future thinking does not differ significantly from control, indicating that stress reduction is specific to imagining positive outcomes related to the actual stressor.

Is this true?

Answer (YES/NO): NO